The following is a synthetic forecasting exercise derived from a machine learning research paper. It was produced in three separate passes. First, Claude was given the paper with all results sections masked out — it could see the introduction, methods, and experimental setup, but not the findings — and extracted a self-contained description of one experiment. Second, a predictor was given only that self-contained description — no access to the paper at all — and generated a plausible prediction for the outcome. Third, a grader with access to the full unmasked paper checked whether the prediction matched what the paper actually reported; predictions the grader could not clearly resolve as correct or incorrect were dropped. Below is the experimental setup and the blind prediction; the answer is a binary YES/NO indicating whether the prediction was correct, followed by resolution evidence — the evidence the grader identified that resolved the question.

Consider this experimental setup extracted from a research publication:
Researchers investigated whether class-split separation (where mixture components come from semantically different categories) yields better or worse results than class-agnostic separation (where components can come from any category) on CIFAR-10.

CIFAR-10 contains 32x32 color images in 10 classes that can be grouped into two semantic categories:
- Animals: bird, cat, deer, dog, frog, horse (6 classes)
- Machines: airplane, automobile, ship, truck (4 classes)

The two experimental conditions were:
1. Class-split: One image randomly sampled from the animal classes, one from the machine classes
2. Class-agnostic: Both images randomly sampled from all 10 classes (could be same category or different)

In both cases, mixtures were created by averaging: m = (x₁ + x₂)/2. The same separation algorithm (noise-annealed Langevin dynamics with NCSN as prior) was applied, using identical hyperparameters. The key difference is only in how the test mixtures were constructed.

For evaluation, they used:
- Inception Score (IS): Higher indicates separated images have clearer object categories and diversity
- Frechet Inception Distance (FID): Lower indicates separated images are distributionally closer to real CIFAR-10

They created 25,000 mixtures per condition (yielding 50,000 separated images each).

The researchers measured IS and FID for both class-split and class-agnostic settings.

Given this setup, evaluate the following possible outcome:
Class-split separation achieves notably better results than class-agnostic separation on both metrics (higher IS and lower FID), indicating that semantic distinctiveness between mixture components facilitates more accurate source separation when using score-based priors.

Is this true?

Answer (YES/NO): NO